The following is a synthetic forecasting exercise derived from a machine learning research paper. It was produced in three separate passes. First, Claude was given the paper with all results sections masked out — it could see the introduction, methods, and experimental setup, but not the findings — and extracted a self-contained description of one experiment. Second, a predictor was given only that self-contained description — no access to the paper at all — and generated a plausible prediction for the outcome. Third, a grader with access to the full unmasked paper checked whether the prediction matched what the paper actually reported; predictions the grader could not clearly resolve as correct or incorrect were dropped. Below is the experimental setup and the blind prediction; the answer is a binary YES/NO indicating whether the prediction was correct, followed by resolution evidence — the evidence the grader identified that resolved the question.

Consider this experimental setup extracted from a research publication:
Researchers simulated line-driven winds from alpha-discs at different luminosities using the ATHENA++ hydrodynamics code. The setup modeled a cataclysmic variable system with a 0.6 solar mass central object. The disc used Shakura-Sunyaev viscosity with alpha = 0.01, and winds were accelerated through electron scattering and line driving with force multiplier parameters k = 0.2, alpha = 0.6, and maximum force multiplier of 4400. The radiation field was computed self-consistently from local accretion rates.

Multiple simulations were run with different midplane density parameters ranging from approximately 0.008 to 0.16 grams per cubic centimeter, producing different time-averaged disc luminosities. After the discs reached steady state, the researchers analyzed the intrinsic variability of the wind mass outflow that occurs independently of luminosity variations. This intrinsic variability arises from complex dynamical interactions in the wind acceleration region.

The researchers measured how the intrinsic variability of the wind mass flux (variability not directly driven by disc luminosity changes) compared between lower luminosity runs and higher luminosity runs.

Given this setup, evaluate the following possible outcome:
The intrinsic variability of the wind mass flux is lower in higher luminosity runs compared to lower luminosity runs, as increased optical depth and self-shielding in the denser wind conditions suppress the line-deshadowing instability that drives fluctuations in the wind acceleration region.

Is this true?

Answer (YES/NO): NO